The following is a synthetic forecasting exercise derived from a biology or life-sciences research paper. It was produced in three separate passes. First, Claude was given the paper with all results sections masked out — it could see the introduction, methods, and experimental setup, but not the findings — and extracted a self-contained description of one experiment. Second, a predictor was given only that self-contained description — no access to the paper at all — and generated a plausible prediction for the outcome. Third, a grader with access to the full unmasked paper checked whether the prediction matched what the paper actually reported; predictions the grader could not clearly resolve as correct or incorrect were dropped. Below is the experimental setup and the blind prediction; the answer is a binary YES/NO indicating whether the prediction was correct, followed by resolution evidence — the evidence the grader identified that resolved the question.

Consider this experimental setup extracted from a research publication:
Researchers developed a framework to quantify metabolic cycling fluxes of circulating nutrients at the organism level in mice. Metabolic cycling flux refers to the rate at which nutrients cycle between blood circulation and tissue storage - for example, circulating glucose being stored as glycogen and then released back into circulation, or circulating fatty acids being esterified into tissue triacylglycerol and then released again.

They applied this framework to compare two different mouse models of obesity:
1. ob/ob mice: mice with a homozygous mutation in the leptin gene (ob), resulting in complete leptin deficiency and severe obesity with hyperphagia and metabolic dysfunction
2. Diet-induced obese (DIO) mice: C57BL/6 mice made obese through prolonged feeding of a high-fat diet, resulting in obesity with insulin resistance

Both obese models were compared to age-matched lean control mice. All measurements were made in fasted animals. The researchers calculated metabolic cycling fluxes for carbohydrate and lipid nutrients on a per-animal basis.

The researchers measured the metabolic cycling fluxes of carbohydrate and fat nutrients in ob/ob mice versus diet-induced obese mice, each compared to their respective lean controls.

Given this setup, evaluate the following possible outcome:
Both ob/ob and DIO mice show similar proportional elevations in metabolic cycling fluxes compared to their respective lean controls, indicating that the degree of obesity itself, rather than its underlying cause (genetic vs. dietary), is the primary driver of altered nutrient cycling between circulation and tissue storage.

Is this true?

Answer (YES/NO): NO